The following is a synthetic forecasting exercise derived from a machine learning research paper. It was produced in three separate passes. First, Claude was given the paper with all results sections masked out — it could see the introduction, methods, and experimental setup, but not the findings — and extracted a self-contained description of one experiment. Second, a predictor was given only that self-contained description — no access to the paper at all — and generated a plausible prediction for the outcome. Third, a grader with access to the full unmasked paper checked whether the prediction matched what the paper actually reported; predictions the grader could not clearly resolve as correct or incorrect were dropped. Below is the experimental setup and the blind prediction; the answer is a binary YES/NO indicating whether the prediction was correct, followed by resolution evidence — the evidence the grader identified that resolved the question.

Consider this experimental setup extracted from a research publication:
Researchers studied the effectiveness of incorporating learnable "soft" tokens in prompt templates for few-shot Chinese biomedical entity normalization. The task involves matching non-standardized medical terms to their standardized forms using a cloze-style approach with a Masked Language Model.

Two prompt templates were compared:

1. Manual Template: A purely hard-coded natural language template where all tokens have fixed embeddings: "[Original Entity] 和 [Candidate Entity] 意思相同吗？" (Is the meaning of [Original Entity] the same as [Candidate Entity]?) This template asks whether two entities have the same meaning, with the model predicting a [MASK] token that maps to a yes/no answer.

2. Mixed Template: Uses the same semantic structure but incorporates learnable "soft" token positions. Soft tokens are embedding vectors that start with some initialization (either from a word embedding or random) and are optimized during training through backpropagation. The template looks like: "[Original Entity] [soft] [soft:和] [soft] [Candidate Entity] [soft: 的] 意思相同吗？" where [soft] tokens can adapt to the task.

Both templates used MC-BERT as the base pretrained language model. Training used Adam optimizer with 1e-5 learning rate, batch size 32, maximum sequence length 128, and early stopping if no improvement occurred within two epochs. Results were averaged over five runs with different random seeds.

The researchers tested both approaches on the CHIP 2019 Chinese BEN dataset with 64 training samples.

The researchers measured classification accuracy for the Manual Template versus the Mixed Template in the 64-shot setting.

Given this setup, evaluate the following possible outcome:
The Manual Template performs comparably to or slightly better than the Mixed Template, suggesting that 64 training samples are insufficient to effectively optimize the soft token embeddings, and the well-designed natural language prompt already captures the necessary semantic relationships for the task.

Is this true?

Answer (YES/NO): YES